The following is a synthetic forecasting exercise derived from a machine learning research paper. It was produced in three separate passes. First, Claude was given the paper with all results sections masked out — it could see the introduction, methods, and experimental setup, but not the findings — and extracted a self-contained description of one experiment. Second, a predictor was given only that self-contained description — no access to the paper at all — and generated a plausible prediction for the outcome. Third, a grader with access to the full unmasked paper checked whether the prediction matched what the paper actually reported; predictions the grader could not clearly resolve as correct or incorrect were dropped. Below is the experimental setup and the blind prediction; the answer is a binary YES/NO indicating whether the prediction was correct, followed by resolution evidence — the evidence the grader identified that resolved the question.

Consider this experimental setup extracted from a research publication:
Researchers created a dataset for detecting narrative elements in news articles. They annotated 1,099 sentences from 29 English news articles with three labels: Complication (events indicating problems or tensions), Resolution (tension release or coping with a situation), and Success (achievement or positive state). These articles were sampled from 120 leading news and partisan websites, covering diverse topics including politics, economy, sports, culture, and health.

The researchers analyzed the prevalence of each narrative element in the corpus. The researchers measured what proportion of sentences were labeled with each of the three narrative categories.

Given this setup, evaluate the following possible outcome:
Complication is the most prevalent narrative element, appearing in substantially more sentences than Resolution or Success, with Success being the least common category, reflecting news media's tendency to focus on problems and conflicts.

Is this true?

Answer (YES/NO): YES